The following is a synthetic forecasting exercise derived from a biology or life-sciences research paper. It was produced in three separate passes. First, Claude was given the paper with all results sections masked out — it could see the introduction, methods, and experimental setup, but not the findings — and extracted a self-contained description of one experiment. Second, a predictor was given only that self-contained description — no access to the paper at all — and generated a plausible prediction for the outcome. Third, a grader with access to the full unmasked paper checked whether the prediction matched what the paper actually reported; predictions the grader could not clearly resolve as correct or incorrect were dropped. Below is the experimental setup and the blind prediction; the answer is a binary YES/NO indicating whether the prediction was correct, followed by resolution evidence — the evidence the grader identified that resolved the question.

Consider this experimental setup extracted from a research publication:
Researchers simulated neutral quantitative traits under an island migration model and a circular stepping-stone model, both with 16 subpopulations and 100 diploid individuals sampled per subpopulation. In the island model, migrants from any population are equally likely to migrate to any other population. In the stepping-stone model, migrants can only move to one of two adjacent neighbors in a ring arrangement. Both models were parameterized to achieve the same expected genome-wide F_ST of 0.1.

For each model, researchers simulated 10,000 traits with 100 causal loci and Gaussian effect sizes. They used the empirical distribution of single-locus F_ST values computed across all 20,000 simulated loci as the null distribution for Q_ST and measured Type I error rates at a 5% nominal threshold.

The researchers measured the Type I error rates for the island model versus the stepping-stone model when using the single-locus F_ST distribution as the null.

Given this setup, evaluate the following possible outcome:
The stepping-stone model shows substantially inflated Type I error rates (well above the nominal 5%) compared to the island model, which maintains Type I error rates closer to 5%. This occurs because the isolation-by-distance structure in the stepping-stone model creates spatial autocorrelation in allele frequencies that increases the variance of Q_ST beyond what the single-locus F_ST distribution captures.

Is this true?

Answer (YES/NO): NO